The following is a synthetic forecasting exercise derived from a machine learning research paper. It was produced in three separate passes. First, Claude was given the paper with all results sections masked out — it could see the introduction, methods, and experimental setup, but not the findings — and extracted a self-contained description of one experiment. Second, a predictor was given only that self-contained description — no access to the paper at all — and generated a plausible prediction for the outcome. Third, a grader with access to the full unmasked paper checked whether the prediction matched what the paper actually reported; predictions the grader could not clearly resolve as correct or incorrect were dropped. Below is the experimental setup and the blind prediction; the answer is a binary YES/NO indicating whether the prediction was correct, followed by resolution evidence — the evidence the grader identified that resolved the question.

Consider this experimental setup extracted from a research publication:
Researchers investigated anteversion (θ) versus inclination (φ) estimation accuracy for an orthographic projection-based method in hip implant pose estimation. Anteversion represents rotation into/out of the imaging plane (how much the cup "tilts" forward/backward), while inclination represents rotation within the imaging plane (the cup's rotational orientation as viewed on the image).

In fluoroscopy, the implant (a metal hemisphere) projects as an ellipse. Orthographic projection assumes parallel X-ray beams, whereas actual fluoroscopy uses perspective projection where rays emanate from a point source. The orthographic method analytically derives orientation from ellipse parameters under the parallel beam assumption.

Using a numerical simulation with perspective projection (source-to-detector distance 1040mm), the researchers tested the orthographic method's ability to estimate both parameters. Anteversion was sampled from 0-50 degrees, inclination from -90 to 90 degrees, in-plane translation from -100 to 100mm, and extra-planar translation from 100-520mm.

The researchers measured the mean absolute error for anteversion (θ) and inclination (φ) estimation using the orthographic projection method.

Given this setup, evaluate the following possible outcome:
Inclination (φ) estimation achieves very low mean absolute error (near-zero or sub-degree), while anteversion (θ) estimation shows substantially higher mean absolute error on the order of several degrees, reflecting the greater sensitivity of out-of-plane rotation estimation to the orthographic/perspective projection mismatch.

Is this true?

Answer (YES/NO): NO